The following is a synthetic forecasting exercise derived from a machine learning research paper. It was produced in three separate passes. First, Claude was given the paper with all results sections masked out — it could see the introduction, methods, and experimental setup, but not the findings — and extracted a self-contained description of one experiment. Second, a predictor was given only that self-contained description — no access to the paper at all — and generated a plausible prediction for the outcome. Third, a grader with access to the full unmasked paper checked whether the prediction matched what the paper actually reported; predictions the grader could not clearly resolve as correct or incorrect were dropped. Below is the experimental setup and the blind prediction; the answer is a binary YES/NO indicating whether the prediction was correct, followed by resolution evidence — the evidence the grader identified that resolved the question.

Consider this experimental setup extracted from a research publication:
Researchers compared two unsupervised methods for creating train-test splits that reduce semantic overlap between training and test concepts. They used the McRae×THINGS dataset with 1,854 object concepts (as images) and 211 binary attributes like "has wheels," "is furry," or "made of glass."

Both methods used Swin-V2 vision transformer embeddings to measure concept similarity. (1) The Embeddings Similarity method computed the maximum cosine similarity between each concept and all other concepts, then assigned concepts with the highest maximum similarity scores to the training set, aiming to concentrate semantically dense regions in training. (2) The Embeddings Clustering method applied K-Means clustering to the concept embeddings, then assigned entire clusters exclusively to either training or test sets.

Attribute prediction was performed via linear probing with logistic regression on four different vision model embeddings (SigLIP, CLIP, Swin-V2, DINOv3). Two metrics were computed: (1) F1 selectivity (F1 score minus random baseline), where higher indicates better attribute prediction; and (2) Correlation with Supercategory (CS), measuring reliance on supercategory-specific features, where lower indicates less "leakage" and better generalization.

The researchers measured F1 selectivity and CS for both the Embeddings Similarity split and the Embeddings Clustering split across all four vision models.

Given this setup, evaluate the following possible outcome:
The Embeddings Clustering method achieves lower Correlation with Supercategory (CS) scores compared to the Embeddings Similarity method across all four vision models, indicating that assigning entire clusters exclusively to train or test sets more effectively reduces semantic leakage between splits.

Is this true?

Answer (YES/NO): YES